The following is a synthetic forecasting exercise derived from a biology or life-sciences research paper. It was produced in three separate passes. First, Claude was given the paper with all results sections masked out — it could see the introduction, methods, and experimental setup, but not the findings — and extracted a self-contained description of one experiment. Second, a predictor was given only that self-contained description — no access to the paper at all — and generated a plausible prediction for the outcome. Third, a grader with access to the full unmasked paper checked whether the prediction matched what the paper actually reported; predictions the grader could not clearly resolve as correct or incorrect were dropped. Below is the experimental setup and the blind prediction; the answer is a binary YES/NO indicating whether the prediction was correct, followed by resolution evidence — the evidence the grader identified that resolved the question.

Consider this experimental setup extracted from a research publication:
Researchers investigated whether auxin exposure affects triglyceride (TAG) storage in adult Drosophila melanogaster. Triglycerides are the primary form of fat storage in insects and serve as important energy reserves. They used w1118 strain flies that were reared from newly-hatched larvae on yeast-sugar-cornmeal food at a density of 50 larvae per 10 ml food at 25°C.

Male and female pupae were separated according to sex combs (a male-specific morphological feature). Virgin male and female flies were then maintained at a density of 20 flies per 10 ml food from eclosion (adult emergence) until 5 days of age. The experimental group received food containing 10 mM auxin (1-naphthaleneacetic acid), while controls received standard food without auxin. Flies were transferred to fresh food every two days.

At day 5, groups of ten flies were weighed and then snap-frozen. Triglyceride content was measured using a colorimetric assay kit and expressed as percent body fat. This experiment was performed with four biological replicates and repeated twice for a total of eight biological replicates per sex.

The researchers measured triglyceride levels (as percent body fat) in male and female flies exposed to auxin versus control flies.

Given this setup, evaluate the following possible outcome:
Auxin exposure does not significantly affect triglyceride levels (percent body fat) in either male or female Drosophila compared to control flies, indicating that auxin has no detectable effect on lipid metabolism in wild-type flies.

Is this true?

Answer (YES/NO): NO